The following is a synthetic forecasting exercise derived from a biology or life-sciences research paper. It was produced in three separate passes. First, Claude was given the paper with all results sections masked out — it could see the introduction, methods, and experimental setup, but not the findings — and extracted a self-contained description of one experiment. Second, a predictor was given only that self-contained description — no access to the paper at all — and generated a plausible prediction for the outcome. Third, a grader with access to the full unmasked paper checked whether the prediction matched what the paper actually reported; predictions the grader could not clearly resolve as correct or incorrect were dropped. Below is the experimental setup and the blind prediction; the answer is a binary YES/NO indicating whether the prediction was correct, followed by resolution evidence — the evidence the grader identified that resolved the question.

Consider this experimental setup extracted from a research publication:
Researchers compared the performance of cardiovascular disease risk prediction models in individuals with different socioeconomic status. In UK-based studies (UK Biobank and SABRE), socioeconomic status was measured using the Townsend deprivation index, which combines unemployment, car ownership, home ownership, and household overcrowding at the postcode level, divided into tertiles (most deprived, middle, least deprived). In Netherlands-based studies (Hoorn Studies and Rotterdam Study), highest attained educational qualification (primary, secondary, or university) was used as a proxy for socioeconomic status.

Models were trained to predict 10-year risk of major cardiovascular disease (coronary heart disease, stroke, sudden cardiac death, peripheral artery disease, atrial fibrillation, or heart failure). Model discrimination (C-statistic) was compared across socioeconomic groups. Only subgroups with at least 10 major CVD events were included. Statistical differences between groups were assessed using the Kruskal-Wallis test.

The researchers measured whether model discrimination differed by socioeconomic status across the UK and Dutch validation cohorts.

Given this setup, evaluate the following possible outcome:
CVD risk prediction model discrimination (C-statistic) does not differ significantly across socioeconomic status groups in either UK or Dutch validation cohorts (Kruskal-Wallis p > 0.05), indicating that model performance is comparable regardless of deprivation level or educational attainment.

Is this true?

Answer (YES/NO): YES